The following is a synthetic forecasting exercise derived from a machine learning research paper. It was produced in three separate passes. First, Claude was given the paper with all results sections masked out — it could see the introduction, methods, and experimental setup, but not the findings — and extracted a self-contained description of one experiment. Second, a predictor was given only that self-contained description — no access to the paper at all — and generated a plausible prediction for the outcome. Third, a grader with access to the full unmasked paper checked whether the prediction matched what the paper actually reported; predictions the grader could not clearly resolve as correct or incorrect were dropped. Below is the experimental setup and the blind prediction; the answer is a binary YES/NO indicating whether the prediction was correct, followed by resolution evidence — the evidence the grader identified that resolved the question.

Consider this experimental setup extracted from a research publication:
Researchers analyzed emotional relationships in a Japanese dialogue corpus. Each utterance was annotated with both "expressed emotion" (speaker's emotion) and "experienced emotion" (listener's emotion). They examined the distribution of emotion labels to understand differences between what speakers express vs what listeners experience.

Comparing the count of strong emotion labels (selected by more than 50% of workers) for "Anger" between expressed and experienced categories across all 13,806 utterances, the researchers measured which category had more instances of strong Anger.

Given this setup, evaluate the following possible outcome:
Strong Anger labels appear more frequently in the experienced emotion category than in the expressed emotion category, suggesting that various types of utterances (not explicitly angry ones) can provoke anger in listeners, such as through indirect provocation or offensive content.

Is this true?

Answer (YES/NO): NO